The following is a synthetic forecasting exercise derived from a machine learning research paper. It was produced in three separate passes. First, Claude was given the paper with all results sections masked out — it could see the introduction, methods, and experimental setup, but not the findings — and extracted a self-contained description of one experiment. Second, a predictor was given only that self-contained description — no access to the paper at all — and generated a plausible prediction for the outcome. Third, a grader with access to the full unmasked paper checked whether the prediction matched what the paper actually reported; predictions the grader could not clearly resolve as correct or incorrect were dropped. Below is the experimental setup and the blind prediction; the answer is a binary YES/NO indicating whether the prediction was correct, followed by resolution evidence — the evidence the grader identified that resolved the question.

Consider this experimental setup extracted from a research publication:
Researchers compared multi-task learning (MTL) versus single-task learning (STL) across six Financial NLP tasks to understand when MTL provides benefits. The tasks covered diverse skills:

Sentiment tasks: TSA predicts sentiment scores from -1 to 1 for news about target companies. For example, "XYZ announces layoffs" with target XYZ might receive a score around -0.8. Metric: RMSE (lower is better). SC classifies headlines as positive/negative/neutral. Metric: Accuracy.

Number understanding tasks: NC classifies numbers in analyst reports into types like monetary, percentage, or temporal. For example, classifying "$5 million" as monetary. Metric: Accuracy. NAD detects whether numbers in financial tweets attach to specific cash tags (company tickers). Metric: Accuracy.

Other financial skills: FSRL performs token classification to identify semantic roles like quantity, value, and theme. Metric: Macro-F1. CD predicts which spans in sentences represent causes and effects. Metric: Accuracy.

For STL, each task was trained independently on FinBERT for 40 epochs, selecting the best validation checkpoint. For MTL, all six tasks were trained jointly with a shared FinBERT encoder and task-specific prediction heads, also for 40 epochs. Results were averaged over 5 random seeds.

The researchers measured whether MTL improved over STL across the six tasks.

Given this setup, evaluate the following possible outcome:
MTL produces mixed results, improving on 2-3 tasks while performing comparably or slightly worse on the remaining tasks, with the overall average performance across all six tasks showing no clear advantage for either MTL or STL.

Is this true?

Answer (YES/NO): NO